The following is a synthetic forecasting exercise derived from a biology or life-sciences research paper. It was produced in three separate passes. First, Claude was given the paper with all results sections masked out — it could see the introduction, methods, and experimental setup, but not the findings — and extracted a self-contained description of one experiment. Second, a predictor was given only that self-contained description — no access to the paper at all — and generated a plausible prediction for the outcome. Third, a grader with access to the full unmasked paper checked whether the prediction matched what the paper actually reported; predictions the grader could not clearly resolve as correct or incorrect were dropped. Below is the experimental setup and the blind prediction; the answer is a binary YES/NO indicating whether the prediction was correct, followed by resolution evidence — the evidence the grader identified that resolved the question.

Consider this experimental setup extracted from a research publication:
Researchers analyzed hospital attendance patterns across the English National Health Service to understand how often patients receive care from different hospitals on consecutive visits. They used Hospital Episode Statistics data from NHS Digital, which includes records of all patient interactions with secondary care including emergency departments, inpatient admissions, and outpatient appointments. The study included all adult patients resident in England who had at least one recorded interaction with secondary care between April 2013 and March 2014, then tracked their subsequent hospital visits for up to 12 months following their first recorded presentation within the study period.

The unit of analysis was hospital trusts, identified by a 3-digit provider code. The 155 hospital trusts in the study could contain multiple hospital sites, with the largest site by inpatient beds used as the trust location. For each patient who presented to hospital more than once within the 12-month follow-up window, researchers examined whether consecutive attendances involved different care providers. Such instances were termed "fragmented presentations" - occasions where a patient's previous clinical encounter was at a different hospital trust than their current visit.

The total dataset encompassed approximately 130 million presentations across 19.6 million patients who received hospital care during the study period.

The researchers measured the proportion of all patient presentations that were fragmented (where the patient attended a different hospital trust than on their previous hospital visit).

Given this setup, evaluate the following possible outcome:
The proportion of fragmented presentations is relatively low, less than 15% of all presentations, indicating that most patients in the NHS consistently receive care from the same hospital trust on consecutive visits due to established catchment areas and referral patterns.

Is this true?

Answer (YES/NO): YES